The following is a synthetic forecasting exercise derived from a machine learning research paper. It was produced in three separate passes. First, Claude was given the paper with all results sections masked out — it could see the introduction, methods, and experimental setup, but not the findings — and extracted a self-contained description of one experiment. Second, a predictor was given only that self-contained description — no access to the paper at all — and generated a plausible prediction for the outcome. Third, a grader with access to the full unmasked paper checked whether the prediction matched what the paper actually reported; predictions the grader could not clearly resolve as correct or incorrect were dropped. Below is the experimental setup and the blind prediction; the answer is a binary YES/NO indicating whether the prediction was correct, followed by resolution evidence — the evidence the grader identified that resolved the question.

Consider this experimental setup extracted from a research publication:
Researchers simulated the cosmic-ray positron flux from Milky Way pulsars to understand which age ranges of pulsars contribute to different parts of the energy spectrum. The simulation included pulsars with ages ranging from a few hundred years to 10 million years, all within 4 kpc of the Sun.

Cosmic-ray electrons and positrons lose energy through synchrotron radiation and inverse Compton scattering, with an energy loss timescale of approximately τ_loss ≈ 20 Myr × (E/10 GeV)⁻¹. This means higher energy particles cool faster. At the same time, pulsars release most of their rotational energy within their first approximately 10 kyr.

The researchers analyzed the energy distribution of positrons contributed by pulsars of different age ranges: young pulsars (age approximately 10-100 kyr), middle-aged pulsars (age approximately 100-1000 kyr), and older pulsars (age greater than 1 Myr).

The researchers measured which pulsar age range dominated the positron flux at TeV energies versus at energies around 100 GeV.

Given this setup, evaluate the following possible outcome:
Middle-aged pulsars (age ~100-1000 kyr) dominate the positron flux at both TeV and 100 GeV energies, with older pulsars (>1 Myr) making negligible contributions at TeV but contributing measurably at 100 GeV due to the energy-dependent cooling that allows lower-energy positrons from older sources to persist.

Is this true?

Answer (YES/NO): NO